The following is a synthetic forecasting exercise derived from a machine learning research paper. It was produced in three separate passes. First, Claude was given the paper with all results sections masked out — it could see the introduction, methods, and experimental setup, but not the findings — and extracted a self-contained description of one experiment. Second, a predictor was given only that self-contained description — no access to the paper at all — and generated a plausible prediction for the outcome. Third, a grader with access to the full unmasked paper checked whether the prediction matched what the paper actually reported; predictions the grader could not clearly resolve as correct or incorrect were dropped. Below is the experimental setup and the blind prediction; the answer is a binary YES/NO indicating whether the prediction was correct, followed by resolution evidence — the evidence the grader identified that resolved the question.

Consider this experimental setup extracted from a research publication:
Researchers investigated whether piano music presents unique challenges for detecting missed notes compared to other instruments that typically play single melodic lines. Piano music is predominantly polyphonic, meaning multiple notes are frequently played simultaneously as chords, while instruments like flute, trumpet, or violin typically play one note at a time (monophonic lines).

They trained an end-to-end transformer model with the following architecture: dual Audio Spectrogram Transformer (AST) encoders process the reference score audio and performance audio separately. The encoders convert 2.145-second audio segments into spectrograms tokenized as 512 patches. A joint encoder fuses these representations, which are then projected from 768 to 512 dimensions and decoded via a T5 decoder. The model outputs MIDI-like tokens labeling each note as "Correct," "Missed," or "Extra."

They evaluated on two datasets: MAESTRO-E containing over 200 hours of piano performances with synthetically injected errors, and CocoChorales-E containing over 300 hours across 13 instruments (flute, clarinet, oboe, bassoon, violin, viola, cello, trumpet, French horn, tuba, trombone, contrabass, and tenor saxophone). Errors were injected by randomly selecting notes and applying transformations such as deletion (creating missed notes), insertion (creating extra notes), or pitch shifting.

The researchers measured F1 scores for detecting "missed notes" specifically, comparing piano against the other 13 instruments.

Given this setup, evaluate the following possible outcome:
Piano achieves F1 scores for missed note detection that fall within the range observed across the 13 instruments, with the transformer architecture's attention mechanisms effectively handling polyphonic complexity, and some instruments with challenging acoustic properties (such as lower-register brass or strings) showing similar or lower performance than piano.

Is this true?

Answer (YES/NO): NO